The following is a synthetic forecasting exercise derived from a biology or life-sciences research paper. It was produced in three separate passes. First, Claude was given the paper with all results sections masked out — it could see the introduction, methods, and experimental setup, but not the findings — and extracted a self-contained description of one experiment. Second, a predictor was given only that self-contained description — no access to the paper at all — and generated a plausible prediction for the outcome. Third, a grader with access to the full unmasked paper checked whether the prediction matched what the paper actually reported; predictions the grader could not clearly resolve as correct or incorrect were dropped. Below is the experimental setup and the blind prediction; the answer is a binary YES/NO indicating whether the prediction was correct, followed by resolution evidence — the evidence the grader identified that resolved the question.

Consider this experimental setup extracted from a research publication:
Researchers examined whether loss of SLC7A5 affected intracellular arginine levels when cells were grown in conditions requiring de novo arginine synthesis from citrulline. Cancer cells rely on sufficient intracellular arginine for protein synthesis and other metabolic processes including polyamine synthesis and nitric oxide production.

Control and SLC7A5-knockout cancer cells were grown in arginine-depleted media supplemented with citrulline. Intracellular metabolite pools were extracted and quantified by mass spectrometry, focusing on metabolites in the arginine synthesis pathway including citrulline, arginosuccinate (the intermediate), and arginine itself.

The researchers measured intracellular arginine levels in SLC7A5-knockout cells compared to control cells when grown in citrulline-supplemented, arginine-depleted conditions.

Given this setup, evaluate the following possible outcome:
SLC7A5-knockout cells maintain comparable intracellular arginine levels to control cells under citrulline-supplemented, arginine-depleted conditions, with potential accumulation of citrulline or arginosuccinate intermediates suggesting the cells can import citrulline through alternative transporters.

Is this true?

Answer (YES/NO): NO